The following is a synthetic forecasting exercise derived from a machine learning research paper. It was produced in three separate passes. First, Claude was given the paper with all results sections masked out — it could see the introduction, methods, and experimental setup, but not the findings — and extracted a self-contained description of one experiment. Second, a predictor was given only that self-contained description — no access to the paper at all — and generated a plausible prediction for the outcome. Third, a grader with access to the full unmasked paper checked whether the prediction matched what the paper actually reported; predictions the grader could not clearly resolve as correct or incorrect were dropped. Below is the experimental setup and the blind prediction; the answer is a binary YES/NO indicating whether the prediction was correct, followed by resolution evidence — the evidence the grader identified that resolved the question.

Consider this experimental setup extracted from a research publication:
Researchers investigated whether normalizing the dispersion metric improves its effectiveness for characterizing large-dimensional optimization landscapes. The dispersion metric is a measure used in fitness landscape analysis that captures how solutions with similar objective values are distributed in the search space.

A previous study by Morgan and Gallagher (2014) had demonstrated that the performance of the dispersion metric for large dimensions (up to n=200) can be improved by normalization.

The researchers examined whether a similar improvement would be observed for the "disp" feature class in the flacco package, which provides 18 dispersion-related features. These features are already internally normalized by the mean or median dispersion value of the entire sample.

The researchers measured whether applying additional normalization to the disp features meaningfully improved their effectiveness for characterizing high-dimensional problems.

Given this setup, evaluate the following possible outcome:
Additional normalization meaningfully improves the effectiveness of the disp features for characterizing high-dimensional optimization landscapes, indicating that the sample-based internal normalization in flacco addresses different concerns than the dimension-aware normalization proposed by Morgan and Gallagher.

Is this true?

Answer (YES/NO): NO